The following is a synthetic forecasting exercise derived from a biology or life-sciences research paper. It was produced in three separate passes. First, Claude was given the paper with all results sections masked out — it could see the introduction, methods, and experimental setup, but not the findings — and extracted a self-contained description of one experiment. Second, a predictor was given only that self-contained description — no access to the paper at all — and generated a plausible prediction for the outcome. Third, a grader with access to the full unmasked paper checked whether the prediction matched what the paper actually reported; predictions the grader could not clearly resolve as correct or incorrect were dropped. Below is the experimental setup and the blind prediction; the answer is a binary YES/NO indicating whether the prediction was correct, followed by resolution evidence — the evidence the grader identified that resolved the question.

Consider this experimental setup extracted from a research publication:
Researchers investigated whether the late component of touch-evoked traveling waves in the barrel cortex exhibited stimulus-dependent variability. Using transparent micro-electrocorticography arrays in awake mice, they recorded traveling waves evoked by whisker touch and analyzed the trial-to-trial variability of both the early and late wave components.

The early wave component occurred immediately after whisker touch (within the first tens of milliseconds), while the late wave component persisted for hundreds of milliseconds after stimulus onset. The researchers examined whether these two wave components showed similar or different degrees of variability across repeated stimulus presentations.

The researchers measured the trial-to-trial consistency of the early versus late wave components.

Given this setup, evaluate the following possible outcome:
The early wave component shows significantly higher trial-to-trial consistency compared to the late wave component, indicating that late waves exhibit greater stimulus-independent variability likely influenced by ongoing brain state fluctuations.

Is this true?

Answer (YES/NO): YES